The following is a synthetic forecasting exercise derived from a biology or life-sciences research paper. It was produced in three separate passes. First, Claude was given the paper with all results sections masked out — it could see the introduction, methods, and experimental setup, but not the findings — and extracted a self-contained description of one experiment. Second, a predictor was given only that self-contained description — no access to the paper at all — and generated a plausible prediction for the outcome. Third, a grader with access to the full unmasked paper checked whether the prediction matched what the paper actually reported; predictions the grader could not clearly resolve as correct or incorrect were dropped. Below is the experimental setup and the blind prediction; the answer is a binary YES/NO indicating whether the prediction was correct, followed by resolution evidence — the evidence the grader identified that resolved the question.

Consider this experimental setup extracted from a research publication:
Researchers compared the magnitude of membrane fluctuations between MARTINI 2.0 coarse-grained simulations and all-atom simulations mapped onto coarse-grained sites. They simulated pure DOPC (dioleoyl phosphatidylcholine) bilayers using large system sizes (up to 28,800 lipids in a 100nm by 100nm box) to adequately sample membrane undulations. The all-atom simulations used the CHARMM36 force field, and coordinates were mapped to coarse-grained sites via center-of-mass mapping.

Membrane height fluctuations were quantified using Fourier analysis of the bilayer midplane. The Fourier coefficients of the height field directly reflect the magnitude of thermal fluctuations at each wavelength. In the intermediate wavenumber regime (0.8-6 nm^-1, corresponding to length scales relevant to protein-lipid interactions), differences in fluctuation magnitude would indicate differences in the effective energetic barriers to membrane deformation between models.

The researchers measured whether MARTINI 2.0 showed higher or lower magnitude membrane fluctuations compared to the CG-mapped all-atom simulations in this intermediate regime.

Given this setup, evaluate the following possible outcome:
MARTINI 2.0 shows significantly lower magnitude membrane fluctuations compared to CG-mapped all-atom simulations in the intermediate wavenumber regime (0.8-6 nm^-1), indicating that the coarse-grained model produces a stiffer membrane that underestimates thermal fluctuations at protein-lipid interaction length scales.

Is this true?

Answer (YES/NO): NO